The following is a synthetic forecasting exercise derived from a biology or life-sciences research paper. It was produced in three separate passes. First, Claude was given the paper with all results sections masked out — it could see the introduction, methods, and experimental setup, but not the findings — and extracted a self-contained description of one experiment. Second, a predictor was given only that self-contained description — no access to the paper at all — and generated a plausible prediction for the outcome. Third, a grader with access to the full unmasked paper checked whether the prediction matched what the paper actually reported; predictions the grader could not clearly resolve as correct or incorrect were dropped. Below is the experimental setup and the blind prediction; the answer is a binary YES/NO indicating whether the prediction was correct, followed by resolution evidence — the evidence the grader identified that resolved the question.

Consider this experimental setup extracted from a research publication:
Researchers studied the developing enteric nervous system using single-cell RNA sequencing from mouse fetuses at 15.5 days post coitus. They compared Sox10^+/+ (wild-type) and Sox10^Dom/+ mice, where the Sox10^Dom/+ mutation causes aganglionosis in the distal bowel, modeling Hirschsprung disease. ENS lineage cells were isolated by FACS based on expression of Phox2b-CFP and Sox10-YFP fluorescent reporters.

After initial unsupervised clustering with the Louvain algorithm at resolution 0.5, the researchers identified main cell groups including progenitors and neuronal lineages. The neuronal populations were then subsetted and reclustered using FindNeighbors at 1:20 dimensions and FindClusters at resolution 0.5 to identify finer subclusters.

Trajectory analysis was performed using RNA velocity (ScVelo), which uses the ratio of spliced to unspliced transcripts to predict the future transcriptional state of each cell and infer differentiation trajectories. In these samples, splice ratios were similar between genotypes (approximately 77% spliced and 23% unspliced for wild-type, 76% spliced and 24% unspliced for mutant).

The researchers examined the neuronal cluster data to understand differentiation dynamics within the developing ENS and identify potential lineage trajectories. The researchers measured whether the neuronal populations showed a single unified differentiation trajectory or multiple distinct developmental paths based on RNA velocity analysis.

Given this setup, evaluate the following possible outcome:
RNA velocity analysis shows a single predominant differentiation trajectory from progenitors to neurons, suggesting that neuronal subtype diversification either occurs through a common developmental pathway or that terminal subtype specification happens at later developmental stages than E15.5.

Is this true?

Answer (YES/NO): NO